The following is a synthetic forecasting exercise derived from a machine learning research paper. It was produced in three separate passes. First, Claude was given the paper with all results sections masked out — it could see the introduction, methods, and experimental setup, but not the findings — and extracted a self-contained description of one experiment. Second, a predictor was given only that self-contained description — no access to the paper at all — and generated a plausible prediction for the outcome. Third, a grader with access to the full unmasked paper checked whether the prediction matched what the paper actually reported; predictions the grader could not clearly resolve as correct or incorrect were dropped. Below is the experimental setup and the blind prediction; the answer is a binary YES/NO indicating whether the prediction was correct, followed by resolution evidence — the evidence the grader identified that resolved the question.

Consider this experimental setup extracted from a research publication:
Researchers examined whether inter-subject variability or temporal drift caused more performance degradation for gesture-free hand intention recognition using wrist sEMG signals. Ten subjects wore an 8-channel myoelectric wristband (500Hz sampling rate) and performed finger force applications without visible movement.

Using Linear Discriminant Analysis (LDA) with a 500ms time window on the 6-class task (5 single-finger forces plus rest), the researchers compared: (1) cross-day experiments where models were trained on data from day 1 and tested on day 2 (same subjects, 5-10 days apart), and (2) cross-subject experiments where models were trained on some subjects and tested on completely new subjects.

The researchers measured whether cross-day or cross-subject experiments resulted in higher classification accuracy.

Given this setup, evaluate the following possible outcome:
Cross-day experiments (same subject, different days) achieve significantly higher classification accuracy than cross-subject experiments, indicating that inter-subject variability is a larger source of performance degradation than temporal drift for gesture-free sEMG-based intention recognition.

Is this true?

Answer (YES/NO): YES